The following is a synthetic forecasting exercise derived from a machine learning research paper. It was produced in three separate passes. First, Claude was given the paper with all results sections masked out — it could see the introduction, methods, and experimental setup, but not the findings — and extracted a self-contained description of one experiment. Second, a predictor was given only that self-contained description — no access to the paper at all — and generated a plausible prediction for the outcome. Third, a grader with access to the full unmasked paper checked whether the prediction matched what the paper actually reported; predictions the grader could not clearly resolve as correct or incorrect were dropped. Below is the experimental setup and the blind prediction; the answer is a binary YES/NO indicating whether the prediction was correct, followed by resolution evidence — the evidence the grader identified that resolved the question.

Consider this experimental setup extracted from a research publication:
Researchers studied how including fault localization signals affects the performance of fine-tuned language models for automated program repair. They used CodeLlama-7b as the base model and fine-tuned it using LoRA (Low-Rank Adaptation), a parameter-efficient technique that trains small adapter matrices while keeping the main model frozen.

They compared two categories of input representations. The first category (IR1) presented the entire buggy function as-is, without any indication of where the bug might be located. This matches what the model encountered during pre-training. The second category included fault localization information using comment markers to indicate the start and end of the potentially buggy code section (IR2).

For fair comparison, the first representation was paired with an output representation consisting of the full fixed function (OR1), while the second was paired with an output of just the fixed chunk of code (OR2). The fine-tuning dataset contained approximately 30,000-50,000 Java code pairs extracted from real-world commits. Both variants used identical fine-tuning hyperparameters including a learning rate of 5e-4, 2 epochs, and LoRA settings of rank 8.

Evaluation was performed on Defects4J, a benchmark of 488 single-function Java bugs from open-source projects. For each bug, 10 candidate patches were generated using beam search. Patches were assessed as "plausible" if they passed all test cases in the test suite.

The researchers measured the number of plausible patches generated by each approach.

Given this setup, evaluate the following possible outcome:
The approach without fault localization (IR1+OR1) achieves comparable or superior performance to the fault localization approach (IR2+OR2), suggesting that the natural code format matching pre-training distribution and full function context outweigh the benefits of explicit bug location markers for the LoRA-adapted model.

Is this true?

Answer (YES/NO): NO